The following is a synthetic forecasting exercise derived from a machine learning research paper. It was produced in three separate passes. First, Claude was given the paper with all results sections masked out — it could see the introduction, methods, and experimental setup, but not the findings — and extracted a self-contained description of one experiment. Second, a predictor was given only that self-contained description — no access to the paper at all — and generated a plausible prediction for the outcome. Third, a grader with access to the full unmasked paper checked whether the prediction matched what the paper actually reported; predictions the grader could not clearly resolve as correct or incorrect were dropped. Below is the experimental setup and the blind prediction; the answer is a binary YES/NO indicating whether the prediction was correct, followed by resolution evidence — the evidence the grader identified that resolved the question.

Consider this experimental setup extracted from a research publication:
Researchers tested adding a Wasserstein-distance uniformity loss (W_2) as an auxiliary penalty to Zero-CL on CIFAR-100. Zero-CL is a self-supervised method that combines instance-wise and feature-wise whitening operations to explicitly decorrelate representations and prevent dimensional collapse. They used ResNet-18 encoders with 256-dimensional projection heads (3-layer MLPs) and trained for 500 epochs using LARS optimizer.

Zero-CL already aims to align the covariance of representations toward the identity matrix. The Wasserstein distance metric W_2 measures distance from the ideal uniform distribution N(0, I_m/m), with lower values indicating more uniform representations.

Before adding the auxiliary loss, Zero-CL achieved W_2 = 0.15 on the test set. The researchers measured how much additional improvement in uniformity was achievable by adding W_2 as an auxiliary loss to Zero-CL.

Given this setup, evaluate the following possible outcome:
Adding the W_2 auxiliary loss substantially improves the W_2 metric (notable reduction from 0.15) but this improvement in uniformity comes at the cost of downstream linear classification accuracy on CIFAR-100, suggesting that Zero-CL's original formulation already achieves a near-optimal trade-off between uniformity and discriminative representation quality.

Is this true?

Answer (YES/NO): NO